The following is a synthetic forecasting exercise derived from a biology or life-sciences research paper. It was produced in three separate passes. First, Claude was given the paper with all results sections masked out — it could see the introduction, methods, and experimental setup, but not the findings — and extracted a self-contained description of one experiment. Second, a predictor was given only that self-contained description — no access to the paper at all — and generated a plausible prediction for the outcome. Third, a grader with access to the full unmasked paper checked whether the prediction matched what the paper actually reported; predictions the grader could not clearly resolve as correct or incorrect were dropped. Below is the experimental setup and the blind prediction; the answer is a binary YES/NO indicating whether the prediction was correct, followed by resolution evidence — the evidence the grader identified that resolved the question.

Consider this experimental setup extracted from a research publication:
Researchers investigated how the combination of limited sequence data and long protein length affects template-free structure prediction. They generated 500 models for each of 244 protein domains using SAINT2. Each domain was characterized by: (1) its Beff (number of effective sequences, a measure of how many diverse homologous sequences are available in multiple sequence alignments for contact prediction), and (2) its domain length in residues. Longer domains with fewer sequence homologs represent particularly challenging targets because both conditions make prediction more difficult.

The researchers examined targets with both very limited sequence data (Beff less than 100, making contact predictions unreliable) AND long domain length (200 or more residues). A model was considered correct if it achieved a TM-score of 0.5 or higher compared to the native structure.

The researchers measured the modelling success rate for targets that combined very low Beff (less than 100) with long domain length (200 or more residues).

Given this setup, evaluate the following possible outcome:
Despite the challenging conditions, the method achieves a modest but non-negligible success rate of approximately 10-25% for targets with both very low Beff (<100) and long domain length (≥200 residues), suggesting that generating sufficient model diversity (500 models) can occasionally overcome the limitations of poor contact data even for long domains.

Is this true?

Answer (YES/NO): NO